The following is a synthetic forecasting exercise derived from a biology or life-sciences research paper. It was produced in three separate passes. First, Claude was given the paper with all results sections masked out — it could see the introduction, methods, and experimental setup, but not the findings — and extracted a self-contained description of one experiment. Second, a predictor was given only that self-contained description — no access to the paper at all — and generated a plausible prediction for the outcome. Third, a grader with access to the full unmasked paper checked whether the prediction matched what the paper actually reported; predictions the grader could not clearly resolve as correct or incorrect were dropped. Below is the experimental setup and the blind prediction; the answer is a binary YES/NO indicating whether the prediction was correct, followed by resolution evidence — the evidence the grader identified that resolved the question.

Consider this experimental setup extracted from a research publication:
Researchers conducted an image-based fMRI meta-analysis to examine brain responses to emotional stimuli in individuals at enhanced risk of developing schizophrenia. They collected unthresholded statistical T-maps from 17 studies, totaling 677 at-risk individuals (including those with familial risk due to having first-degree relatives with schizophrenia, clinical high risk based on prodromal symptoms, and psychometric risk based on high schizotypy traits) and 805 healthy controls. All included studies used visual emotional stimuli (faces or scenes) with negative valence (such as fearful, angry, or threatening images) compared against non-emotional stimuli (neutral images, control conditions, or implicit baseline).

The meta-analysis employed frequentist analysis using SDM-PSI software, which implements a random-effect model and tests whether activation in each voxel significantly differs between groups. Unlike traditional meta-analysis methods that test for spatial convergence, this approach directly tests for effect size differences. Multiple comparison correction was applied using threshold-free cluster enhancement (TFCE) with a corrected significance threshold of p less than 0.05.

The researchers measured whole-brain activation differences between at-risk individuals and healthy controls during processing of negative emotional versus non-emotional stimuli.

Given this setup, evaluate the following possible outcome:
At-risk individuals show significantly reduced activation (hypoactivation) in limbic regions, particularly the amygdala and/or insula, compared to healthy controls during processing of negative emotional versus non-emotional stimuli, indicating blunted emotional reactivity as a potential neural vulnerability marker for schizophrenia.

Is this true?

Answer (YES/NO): NO